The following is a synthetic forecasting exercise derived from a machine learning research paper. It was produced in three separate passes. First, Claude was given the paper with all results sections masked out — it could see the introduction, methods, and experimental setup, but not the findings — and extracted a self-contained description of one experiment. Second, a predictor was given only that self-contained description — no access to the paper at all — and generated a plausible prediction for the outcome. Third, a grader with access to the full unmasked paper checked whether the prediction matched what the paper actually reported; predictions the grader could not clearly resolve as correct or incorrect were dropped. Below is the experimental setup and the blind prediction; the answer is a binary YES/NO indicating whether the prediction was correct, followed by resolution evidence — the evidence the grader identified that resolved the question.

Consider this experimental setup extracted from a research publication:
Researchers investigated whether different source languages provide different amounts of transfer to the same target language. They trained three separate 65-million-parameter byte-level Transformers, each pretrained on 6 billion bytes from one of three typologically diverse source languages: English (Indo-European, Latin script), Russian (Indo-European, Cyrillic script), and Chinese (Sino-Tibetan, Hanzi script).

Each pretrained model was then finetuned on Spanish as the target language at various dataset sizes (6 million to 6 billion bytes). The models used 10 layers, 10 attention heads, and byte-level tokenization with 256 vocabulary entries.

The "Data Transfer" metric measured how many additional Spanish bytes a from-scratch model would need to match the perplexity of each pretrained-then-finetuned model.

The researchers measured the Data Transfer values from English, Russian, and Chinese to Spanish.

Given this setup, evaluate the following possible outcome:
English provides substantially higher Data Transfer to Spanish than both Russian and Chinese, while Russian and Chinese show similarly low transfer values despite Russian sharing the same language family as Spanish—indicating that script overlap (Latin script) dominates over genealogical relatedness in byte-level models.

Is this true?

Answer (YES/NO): NO